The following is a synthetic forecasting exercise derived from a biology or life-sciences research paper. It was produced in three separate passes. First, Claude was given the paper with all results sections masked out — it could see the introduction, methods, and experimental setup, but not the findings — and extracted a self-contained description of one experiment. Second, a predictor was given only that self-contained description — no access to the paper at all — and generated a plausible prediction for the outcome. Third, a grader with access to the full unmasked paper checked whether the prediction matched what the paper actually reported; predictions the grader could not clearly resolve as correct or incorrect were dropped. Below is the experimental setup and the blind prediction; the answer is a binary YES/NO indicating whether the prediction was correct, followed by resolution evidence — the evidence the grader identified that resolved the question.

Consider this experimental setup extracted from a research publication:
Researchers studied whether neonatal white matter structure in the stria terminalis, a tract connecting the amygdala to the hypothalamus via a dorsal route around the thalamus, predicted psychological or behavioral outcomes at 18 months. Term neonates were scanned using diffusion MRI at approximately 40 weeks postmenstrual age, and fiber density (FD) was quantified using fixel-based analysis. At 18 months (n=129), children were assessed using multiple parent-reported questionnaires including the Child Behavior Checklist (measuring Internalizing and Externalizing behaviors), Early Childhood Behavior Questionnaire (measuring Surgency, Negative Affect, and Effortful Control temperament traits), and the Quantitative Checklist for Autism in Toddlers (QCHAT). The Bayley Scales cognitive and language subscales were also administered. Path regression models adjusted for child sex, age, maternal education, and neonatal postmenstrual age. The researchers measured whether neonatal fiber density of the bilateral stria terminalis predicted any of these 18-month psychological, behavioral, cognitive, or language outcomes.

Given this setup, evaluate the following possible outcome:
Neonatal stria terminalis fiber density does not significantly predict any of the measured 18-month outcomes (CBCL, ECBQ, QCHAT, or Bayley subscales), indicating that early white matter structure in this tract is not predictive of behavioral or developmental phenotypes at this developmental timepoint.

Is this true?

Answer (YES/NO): YES